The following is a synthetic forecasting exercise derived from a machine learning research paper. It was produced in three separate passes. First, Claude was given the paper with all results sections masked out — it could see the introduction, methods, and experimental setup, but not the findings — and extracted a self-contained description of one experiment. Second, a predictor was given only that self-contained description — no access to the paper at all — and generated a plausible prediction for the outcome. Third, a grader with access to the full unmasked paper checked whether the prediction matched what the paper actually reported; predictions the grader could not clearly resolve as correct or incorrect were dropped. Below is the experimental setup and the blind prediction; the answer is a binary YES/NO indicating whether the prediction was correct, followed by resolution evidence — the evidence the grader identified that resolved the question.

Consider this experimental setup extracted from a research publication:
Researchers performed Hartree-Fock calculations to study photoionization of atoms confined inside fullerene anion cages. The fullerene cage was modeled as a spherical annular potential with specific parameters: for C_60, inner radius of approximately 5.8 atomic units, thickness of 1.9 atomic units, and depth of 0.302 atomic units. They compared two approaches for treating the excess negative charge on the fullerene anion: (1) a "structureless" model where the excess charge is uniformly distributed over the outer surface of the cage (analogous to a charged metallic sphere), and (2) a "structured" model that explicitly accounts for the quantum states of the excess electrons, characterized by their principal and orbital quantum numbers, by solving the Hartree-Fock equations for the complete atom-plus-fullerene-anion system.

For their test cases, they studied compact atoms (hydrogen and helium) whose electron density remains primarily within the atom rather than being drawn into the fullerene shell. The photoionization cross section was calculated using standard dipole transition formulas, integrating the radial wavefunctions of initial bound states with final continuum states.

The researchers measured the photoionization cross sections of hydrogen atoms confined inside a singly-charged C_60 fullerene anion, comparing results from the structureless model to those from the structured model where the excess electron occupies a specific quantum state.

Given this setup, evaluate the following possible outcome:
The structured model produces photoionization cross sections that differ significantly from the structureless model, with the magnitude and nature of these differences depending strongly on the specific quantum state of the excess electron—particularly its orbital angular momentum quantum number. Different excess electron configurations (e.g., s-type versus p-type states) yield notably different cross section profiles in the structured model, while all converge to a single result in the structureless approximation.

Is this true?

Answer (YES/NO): NO